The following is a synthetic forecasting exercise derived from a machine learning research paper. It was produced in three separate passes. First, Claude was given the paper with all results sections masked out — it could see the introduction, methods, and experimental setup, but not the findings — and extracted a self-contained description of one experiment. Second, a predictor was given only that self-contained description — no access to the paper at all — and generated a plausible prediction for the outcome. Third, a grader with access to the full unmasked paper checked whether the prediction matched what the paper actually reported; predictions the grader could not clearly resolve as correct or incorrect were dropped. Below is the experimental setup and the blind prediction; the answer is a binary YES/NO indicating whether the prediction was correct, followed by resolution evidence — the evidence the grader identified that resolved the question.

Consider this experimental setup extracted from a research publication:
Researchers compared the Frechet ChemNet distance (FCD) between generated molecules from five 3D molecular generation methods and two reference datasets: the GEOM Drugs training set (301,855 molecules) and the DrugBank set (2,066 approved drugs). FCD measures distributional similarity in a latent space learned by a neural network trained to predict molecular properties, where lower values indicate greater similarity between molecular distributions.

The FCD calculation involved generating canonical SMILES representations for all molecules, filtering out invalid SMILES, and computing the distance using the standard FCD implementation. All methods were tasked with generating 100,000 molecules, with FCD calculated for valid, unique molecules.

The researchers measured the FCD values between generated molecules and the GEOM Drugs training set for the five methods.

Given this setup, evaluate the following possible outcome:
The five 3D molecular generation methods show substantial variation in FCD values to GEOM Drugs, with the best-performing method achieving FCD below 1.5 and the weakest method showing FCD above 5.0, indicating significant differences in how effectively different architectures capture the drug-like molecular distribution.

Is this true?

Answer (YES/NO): NO